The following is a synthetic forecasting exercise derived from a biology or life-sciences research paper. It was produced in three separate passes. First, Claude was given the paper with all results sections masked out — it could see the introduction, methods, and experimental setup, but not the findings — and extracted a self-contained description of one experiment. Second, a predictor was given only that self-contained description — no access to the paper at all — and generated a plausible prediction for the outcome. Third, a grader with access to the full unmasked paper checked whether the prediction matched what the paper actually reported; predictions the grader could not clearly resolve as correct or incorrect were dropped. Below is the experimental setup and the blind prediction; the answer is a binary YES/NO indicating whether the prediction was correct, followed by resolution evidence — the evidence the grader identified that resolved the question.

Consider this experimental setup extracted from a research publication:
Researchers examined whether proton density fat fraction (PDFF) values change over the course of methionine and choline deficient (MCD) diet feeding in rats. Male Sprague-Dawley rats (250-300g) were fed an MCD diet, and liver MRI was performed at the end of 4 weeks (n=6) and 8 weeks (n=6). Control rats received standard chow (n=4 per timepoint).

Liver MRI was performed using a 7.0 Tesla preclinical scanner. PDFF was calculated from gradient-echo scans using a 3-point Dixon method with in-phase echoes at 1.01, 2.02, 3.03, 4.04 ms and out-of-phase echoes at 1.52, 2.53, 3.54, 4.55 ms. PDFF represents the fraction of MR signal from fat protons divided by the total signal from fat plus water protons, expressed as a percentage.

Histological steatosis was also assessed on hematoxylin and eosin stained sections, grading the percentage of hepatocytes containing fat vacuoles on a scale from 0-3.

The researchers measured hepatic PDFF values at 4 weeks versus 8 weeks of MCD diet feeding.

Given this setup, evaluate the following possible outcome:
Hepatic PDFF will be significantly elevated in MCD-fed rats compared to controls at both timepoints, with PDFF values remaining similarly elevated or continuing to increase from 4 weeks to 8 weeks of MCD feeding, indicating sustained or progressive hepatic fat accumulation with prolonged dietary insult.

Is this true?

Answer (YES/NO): YES